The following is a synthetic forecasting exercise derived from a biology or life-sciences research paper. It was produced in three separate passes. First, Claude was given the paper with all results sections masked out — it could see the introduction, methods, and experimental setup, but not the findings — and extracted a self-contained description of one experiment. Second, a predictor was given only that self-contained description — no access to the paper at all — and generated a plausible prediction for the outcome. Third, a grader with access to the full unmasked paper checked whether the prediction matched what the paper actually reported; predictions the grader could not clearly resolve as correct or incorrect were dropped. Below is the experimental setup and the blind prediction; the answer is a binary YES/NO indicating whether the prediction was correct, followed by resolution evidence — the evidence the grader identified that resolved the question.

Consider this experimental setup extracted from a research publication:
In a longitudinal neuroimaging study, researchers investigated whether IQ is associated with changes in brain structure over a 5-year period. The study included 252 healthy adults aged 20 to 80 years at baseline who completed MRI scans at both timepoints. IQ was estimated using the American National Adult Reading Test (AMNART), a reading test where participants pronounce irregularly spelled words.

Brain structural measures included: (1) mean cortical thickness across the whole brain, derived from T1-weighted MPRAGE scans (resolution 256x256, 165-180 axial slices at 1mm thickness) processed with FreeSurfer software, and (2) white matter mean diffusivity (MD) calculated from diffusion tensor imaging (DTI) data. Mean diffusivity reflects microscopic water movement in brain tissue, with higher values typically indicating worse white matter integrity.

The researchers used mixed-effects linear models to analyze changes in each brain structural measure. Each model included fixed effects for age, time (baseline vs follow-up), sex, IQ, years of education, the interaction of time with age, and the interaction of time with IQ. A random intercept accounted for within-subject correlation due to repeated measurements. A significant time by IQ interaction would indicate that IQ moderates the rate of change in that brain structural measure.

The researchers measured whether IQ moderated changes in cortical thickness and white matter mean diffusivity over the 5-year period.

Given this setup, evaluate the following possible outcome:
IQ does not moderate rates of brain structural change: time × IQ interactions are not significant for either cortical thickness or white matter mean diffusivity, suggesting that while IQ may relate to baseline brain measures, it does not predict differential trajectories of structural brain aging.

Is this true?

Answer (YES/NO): YES